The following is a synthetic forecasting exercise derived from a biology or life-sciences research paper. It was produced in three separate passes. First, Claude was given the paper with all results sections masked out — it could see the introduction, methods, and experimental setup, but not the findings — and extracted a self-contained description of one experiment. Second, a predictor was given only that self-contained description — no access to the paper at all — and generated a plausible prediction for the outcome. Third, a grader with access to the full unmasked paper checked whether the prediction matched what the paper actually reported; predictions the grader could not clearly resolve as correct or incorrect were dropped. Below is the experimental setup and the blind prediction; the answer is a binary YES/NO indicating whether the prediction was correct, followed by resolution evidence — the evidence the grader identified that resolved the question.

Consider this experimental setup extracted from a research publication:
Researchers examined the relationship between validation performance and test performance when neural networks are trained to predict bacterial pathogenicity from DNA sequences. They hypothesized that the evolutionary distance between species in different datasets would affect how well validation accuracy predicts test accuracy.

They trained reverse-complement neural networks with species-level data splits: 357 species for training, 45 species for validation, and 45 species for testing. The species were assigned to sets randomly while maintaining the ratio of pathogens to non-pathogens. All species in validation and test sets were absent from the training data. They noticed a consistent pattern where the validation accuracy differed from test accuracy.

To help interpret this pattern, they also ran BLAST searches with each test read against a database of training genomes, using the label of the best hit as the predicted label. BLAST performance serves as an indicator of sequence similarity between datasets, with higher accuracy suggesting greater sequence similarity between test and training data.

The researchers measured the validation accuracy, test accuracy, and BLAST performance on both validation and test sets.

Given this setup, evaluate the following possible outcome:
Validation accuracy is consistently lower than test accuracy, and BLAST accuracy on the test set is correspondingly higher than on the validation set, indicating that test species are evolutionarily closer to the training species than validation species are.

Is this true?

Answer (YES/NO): YES